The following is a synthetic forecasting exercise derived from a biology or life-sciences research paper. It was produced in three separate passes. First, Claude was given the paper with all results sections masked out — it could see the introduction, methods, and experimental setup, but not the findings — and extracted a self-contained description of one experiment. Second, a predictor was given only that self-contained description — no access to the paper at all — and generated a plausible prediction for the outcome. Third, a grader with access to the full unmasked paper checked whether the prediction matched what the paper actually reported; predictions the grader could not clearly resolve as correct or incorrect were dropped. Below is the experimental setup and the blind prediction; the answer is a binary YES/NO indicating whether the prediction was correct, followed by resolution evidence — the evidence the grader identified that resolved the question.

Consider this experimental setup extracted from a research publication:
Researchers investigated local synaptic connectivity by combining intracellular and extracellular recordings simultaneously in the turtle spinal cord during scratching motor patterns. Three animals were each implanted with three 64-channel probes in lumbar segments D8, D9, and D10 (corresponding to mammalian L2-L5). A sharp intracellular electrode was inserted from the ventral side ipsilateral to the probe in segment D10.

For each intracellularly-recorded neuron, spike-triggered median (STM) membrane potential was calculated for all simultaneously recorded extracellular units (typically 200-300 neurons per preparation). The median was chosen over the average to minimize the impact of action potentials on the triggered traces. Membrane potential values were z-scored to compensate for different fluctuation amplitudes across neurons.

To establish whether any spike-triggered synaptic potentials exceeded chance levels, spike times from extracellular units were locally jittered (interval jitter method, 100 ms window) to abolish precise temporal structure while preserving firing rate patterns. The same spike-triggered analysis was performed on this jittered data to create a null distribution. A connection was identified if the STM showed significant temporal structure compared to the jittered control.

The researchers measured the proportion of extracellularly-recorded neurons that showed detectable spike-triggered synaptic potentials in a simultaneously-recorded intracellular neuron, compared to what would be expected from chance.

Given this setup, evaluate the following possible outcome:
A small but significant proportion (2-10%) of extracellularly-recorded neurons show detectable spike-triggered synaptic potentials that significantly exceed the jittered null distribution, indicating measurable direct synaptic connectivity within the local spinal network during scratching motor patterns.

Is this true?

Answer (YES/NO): NO